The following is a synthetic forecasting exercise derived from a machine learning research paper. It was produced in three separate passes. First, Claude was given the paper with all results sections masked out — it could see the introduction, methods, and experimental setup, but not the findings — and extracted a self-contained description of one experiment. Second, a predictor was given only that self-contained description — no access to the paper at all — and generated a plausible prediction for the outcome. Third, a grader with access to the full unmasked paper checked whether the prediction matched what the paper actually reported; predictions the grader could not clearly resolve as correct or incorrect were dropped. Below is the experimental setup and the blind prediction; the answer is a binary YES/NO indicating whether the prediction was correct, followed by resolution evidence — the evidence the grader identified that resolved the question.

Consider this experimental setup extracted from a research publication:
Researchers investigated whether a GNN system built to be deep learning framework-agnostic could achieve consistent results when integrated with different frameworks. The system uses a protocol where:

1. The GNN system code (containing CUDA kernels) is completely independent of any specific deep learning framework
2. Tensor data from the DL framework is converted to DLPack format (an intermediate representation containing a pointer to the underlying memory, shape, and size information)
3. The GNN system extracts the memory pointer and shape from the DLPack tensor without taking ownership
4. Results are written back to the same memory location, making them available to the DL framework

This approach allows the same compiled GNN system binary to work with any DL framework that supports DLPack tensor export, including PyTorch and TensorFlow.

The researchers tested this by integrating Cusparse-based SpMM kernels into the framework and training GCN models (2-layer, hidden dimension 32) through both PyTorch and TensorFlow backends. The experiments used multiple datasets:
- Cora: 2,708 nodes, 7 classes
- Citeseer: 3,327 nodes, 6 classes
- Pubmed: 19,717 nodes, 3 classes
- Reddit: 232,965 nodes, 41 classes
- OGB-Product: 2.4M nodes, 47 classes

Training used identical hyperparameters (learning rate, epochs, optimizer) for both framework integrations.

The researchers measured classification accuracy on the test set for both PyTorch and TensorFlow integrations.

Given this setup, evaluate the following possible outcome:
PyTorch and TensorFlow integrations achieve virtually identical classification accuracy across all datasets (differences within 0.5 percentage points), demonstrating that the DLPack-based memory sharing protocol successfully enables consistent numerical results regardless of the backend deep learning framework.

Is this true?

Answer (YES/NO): YES